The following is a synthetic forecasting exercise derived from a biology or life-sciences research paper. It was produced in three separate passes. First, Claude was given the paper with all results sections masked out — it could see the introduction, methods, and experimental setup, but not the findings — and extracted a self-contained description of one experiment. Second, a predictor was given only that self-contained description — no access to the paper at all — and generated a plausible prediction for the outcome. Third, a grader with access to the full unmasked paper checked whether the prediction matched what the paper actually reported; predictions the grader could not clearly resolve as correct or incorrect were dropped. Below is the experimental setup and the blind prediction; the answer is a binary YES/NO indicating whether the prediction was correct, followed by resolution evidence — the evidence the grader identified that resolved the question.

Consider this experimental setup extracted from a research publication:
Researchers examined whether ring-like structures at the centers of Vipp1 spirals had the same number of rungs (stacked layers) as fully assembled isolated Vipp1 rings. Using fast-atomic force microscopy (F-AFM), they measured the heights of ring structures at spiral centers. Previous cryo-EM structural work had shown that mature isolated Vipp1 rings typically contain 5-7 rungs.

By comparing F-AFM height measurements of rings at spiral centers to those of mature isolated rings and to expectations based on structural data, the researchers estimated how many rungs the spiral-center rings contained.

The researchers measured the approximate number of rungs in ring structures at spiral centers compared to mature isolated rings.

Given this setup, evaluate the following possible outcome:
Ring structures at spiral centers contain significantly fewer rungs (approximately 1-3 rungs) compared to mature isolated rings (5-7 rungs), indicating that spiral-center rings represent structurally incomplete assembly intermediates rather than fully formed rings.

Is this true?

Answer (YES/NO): NO